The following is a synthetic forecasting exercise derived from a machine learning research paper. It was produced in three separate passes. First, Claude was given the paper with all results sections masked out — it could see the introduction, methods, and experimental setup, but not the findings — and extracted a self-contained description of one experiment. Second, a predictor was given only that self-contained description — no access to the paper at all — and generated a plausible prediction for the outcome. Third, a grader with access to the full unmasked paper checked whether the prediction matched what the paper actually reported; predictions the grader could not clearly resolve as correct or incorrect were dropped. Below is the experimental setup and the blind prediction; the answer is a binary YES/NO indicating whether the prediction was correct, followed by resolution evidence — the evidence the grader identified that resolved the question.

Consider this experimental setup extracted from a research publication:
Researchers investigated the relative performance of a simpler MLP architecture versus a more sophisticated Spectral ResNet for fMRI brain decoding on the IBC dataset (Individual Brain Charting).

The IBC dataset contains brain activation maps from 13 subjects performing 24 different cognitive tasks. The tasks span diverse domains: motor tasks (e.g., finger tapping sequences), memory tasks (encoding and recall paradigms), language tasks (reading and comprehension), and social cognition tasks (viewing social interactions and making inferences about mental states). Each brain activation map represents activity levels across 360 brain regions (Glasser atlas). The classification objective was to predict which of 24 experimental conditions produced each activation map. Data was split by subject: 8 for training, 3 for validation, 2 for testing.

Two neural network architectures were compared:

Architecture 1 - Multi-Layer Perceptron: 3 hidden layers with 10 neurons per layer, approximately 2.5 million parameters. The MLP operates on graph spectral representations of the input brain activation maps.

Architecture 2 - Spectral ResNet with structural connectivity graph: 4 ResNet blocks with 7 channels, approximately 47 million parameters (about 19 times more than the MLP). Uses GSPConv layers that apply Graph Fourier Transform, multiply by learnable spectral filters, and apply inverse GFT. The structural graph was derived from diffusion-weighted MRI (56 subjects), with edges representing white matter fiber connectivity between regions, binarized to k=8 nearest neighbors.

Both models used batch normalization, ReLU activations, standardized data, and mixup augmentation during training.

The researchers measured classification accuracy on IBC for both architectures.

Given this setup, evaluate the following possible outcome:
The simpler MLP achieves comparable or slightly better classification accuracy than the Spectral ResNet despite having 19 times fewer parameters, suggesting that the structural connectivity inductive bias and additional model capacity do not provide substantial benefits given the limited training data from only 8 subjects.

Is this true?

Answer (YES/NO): NO